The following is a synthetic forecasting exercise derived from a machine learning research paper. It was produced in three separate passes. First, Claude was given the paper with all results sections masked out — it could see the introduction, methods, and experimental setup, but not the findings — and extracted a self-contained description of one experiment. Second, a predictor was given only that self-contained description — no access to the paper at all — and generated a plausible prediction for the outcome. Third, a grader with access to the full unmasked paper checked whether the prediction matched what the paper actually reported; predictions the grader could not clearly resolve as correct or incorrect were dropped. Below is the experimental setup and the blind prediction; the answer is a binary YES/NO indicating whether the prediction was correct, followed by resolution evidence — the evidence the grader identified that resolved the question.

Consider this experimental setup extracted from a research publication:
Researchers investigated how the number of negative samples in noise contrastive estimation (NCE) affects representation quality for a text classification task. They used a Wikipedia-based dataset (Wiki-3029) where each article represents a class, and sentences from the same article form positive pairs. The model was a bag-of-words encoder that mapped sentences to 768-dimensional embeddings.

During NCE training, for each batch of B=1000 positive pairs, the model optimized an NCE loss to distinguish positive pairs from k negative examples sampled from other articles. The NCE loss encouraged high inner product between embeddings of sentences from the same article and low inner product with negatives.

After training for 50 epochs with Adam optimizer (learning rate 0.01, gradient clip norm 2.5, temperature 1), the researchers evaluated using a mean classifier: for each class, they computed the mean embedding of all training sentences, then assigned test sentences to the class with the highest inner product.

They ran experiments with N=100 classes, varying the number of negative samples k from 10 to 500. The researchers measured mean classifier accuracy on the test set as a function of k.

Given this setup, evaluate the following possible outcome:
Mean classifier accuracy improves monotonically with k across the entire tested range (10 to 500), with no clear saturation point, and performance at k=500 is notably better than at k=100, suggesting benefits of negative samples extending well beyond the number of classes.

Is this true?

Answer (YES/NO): NO